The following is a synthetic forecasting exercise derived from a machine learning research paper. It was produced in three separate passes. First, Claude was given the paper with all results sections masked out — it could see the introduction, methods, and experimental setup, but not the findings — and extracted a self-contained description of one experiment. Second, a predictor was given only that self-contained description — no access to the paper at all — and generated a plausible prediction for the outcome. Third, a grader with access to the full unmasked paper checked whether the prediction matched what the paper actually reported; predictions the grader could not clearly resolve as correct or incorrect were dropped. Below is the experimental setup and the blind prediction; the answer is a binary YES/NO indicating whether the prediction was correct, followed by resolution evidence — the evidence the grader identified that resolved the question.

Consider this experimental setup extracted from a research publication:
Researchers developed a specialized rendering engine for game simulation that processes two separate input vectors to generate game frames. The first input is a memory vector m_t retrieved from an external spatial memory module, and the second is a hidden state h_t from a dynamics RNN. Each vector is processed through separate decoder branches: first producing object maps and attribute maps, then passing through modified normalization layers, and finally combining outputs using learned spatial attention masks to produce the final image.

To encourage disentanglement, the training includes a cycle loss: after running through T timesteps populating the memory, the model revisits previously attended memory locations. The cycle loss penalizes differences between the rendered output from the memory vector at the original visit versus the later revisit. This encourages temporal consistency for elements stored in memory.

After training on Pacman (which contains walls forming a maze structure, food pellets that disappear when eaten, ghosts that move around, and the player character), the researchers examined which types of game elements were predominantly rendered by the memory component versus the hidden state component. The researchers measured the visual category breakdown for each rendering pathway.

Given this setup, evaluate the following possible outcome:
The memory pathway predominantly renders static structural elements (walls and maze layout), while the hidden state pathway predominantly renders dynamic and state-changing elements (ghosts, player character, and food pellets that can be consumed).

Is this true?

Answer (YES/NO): YES